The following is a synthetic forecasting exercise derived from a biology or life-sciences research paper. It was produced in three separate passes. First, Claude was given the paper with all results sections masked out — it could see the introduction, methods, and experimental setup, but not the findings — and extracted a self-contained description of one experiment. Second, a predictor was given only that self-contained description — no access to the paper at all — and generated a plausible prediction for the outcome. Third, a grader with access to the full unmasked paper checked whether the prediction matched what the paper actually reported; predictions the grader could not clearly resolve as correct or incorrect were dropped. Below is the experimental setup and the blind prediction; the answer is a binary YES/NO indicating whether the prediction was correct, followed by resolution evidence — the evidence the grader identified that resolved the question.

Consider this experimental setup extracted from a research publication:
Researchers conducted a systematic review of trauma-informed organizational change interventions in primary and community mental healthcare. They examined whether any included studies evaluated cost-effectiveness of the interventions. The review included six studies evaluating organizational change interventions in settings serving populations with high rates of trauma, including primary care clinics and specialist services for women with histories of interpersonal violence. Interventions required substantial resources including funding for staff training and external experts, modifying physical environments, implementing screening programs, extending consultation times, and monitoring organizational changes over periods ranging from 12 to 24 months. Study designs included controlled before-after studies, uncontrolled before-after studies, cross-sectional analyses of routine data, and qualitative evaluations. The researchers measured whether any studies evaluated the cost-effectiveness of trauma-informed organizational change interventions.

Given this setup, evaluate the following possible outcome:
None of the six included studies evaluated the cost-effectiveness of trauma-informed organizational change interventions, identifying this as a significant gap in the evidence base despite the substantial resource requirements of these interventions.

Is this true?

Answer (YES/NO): YES